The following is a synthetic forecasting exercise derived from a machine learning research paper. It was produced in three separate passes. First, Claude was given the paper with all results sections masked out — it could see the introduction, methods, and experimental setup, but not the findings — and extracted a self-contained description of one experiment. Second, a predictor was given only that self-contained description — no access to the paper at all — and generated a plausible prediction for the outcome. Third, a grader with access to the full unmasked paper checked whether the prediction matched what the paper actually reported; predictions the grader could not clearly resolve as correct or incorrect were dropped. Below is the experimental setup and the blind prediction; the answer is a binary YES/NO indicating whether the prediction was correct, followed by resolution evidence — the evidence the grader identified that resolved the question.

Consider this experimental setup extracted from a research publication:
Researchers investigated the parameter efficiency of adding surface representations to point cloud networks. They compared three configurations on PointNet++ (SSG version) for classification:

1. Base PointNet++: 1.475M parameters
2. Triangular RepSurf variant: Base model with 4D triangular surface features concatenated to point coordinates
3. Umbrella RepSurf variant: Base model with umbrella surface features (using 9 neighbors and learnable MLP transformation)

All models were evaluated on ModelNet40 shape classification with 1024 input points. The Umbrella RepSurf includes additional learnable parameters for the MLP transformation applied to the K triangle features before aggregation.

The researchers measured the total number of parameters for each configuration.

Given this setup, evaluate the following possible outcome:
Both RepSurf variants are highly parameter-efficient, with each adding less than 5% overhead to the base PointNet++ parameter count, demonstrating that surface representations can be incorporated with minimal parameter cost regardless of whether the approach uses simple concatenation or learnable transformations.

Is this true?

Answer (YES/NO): YES